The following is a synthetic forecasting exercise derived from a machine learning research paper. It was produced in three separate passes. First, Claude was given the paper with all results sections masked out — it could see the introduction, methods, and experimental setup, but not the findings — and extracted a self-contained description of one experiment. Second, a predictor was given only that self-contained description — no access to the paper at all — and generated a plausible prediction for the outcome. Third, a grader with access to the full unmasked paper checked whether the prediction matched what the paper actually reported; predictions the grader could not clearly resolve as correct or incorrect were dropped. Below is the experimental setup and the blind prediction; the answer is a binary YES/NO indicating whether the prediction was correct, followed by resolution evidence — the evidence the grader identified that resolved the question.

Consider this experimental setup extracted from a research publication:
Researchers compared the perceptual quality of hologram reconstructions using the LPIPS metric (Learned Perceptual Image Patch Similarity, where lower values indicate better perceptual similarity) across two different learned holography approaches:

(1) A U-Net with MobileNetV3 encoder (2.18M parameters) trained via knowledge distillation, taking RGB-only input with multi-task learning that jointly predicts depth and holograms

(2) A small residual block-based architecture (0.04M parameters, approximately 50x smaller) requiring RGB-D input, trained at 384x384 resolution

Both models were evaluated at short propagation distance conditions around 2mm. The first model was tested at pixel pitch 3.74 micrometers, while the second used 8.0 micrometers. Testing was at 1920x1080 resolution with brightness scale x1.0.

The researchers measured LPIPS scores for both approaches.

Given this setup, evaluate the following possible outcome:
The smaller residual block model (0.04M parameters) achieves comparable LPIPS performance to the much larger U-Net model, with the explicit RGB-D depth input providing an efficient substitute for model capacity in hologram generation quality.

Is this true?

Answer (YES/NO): NO